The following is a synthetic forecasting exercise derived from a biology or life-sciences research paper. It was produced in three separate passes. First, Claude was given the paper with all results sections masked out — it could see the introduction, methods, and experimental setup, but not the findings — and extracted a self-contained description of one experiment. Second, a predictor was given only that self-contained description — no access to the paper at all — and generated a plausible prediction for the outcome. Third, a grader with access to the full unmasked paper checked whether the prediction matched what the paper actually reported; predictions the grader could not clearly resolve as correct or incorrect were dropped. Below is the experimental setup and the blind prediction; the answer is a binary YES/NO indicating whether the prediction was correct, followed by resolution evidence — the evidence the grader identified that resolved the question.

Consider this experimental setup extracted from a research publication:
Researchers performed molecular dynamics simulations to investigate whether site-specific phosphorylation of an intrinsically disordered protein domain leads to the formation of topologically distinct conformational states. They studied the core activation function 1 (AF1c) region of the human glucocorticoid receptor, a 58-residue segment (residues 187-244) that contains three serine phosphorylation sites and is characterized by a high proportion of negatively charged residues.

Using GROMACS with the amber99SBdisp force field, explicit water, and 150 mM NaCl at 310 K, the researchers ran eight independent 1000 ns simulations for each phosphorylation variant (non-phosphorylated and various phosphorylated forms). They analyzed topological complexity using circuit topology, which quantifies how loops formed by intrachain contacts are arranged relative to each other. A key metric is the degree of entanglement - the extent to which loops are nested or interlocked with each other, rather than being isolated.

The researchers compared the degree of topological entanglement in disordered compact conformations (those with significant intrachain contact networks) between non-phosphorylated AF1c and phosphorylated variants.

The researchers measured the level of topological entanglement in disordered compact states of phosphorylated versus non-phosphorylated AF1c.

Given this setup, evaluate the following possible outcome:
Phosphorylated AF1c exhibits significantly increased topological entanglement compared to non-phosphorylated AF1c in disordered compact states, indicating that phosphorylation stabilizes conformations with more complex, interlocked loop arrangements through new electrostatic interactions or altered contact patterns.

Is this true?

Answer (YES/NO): NO